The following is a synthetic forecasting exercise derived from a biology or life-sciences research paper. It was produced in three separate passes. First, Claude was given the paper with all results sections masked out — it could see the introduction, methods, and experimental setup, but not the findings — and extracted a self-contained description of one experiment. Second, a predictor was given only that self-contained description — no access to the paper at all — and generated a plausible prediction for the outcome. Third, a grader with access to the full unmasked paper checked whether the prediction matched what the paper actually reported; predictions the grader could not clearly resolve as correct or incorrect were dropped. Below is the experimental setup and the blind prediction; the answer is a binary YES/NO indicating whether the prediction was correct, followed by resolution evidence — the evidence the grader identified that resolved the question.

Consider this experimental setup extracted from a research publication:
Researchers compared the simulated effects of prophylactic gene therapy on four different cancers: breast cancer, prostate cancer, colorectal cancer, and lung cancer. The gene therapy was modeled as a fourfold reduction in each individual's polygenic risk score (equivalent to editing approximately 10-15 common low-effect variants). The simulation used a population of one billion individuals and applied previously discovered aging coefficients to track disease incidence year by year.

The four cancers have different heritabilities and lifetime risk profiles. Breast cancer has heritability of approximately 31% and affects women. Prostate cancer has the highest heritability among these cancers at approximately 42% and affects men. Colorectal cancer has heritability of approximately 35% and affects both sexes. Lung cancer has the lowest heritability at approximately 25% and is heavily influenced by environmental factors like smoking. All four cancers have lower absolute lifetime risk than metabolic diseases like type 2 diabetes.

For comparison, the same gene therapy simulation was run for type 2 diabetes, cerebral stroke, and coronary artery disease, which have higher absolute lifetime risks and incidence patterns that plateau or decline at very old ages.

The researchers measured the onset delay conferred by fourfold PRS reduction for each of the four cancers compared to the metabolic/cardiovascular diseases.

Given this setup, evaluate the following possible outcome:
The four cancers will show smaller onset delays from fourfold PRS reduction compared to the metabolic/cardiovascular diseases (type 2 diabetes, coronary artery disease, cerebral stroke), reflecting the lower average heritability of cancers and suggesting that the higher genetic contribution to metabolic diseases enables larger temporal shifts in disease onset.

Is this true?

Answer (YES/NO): NO